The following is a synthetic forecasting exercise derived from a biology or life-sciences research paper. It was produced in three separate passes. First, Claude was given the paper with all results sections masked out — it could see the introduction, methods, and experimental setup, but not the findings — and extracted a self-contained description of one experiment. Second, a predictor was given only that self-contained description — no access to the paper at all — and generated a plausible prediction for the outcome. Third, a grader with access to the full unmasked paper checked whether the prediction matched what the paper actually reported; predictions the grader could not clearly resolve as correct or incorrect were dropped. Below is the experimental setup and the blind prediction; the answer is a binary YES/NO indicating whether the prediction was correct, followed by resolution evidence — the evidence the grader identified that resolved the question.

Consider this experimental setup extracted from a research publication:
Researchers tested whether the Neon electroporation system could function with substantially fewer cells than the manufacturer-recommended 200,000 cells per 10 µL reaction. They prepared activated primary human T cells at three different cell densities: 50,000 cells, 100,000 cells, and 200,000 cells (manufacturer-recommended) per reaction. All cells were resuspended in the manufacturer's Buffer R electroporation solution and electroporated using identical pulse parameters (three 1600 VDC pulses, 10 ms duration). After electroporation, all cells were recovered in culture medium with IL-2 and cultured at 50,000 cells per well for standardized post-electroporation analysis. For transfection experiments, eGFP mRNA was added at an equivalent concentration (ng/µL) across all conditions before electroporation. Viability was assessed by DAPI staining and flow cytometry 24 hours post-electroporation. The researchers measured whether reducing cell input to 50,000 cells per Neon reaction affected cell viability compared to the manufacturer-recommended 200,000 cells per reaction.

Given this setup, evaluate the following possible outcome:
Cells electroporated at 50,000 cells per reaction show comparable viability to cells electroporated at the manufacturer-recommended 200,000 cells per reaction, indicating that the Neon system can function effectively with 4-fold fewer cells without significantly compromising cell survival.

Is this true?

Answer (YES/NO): NO